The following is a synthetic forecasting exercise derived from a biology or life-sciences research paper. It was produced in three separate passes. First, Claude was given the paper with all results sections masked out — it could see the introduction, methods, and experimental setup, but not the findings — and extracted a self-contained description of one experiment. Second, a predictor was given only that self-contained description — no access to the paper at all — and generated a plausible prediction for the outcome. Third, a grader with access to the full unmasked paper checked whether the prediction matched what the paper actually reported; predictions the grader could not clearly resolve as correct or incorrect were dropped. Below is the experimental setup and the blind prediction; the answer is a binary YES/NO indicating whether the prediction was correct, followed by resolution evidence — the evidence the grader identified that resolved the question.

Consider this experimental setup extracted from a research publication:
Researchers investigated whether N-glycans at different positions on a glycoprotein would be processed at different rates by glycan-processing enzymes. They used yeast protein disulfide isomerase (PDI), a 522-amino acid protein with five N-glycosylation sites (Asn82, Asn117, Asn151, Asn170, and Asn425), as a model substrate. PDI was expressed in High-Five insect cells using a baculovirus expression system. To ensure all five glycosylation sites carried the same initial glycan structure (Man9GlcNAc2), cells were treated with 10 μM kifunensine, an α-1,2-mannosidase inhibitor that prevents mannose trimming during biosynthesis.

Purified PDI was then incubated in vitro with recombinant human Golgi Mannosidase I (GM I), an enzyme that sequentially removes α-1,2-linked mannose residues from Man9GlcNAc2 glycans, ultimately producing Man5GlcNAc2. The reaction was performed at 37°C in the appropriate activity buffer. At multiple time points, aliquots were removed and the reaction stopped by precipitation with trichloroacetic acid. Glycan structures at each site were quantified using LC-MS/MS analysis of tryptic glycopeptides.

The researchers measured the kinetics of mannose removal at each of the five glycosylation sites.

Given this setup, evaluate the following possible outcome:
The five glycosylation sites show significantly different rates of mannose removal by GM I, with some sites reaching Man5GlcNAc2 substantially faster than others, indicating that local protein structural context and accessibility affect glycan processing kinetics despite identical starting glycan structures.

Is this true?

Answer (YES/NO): YES